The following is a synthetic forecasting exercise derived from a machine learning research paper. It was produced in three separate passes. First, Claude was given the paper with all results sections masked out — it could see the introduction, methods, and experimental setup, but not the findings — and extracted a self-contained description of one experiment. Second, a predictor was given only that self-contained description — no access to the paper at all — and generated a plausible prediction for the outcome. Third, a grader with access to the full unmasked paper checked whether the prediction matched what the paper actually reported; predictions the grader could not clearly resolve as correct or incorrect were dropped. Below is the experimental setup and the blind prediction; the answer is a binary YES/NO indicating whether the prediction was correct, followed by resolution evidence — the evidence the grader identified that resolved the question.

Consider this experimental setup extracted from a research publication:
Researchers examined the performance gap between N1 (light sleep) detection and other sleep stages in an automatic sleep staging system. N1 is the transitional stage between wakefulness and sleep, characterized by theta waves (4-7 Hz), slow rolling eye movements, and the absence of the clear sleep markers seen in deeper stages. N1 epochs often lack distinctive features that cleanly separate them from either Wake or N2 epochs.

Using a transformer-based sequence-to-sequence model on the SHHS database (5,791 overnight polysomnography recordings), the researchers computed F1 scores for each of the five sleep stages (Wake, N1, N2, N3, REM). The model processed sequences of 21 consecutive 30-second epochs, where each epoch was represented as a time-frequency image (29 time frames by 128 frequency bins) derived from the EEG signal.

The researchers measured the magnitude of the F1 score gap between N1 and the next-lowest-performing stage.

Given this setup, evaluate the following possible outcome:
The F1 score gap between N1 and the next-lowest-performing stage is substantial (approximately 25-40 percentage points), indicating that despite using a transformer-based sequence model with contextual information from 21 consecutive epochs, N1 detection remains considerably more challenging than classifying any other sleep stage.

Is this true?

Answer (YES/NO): YES